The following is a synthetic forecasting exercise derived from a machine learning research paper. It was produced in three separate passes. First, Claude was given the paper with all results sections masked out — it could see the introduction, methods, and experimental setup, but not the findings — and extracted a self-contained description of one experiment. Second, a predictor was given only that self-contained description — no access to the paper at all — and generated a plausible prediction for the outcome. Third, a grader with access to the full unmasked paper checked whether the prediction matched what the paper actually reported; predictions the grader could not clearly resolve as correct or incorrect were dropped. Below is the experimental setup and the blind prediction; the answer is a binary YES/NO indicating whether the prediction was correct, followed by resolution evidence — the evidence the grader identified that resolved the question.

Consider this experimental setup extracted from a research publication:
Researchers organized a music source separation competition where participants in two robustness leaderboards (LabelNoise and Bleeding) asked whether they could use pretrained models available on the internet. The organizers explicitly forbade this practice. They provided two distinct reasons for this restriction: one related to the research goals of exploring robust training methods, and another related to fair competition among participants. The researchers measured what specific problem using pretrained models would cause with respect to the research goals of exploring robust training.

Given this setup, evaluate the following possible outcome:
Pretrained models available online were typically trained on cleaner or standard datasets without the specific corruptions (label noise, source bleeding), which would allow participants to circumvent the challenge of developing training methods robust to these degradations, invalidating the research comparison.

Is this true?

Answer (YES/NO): NO